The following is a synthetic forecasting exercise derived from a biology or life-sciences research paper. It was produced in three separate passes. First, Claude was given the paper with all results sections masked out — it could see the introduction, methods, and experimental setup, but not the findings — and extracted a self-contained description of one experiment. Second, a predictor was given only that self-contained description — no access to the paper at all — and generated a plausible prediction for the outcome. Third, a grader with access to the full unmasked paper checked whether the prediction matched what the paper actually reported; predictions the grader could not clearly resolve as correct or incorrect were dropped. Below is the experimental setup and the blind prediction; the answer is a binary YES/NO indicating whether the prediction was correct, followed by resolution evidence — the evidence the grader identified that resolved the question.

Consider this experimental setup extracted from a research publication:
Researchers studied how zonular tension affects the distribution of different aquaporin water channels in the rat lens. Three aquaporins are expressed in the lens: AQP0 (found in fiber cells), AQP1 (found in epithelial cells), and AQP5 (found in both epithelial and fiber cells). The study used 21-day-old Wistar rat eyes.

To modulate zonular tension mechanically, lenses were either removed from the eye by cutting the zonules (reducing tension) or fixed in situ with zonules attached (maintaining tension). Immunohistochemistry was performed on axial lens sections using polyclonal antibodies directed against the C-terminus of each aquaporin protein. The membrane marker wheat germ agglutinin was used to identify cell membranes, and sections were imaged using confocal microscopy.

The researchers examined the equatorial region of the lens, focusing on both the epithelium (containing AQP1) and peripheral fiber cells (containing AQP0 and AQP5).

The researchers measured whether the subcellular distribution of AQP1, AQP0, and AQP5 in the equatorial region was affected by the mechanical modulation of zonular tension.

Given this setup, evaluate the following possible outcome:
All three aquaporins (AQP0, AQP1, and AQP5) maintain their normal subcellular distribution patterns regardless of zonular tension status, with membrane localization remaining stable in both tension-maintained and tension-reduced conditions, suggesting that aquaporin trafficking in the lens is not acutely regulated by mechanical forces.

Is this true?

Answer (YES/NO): NO